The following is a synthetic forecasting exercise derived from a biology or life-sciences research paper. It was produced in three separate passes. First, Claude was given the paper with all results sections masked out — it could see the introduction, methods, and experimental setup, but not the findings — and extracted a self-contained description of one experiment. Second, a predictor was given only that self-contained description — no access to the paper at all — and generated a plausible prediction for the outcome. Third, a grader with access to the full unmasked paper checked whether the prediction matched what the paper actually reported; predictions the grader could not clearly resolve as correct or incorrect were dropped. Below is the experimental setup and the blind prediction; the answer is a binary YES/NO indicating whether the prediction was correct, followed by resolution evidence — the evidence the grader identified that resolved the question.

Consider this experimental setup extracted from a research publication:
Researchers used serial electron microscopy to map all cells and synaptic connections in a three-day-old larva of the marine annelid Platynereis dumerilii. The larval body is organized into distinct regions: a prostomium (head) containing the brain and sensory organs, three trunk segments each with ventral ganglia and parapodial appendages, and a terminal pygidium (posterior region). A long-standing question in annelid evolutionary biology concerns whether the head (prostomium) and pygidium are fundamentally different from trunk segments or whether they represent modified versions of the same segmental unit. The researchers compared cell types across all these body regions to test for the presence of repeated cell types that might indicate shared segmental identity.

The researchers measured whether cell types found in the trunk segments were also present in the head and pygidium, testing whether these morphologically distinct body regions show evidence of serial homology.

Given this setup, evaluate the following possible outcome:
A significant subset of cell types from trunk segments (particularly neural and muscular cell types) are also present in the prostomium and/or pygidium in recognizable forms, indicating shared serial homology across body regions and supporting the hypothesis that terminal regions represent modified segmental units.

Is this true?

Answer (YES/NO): YES